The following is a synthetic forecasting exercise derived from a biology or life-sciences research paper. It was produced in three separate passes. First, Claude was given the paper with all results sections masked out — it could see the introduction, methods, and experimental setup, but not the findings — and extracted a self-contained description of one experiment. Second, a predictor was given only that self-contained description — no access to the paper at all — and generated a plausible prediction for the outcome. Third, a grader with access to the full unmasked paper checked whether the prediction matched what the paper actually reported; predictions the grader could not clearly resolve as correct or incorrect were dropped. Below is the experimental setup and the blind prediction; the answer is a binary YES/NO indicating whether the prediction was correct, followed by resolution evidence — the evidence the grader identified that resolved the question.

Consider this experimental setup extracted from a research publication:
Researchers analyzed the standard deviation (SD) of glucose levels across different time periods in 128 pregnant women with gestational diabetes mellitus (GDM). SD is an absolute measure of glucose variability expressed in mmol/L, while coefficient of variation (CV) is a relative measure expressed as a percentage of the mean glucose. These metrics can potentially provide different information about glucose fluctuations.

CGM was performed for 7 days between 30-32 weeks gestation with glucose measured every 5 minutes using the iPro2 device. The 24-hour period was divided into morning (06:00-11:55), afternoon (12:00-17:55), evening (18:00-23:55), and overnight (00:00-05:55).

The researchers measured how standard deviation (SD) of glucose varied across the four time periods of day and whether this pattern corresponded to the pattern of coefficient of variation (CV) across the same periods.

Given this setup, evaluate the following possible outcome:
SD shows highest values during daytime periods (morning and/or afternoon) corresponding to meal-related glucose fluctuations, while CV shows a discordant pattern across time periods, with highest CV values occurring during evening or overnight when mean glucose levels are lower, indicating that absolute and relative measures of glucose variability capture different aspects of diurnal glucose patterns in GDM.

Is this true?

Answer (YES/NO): NO